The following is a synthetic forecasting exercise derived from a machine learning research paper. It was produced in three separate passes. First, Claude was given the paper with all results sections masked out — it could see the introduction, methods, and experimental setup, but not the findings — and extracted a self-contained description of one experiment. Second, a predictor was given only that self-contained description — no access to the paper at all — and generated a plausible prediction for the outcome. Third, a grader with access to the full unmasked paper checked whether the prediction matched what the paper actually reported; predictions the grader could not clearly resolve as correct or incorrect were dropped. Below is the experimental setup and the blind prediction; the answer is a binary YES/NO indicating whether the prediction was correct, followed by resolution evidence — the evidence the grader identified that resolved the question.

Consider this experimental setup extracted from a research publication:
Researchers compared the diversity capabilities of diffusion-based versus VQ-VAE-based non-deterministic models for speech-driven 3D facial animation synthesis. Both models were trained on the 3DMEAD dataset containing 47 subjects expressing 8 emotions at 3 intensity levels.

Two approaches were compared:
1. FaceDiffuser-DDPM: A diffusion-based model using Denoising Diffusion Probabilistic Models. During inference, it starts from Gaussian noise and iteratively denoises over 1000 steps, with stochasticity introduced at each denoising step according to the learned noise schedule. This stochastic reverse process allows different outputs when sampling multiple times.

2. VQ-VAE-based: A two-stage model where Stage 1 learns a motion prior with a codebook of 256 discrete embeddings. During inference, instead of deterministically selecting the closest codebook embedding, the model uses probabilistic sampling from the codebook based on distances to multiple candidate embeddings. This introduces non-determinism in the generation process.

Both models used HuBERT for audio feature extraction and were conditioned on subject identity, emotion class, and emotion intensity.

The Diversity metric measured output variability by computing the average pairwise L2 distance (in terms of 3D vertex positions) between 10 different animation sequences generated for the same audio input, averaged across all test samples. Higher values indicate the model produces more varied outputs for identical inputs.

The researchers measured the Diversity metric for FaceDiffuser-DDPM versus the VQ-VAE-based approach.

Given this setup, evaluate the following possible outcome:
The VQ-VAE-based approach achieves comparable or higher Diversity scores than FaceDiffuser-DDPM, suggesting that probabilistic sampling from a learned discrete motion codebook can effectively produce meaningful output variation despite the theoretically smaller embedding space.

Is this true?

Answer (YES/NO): YES